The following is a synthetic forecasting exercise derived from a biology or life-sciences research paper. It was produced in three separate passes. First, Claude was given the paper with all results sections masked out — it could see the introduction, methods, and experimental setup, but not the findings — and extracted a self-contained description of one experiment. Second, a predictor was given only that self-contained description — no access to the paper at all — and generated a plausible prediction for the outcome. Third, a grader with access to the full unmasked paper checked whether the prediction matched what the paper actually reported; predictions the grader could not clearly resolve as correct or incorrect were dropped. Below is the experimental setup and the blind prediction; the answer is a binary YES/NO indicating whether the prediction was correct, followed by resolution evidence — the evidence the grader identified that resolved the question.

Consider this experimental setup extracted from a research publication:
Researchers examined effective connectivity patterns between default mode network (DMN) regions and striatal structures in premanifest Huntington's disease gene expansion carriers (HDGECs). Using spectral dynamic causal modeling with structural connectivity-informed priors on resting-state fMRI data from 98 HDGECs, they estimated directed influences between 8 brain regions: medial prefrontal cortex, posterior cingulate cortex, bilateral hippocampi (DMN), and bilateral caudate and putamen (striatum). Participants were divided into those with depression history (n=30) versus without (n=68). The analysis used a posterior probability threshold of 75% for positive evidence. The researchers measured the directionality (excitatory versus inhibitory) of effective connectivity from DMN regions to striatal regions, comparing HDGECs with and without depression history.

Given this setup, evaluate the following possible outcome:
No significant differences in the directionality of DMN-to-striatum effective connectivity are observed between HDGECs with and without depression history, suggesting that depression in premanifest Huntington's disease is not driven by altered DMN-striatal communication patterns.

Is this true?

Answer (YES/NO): NO